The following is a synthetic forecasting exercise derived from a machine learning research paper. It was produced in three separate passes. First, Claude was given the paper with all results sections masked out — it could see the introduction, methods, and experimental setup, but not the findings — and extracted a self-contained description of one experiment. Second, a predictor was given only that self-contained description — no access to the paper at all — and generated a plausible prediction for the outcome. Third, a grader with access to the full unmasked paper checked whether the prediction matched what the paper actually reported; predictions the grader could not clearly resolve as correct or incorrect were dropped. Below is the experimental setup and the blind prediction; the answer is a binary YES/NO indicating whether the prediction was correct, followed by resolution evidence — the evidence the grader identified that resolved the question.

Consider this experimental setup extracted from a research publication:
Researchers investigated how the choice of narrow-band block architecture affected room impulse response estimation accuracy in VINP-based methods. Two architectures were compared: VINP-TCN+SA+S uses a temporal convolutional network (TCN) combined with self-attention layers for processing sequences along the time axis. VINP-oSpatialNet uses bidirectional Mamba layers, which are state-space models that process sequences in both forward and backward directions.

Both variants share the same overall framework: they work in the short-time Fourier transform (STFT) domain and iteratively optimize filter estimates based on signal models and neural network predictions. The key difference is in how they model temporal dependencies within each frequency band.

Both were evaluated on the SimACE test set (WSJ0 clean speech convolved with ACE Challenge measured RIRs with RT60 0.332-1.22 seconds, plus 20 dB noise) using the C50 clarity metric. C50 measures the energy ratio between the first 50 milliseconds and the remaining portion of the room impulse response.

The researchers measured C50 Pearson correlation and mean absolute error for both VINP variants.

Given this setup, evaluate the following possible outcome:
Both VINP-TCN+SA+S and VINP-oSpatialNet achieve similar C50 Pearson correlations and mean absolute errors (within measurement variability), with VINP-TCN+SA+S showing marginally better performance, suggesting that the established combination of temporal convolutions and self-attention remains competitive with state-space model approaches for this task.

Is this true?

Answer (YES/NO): YES